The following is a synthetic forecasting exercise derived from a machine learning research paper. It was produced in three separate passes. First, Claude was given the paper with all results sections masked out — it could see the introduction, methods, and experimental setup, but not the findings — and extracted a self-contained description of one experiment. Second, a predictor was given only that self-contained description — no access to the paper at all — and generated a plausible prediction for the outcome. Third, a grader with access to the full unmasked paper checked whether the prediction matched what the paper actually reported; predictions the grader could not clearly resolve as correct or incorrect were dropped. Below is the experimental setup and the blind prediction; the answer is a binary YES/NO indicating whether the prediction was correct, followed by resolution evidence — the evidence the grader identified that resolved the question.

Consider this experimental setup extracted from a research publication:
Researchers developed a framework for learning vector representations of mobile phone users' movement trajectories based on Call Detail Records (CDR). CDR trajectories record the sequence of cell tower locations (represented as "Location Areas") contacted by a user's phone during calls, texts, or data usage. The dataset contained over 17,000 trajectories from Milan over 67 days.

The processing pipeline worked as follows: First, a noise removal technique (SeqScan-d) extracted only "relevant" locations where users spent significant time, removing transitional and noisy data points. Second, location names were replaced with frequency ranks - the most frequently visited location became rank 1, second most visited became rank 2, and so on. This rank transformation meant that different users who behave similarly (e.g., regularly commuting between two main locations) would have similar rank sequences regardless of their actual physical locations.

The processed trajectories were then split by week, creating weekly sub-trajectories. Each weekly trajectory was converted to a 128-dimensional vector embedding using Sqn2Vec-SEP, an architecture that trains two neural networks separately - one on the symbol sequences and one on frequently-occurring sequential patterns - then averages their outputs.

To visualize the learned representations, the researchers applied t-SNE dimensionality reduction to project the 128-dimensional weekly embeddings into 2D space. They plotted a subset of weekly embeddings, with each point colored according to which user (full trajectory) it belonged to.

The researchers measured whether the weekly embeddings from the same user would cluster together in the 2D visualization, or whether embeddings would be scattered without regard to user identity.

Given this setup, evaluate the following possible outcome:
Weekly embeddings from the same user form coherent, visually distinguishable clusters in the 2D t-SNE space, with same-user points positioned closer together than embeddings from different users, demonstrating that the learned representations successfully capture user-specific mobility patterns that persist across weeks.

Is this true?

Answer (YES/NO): YES